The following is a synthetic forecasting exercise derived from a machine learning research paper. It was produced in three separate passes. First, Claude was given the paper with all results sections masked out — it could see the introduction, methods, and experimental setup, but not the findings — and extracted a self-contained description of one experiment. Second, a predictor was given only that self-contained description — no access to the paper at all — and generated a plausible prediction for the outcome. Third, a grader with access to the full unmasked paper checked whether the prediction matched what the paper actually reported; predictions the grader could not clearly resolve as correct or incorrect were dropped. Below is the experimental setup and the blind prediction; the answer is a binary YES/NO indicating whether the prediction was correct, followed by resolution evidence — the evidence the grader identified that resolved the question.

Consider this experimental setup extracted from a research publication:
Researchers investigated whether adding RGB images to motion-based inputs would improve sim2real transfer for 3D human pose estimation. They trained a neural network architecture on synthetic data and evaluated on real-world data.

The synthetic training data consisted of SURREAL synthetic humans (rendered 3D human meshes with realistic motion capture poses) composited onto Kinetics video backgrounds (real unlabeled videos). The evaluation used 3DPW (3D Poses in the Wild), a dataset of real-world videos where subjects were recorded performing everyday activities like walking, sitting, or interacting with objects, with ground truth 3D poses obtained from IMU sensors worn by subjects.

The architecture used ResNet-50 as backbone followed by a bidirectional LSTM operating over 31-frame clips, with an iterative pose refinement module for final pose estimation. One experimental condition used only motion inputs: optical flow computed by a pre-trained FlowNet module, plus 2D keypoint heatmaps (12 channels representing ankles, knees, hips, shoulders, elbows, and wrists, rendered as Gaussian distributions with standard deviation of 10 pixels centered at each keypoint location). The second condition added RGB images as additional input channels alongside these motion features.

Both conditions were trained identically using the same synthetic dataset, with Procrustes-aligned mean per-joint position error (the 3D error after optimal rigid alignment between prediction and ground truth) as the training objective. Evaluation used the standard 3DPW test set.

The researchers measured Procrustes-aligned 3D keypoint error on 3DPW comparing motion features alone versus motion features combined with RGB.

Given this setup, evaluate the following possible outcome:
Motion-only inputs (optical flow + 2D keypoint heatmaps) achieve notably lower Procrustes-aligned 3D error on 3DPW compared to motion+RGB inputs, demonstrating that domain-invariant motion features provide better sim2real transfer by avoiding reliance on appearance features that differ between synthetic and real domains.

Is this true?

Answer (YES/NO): YES